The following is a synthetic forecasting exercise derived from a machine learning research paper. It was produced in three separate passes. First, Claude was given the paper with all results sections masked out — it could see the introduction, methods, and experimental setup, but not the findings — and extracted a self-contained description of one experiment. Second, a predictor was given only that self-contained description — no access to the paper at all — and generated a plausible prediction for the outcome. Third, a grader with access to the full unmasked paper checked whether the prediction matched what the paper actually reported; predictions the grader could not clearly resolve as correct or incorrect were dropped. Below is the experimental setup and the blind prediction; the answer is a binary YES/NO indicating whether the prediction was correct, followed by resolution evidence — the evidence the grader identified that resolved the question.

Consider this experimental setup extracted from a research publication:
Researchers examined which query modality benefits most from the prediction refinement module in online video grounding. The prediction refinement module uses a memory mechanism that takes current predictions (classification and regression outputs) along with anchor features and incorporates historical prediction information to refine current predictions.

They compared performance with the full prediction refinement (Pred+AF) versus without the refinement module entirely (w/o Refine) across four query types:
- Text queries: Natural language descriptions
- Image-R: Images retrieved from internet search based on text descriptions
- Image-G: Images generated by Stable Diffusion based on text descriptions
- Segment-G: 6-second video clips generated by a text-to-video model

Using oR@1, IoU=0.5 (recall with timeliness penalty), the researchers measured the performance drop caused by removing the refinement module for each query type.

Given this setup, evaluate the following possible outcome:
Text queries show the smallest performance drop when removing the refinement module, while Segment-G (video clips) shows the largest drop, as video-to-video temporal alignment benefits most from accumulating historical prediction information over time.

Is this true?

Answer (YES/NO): NO